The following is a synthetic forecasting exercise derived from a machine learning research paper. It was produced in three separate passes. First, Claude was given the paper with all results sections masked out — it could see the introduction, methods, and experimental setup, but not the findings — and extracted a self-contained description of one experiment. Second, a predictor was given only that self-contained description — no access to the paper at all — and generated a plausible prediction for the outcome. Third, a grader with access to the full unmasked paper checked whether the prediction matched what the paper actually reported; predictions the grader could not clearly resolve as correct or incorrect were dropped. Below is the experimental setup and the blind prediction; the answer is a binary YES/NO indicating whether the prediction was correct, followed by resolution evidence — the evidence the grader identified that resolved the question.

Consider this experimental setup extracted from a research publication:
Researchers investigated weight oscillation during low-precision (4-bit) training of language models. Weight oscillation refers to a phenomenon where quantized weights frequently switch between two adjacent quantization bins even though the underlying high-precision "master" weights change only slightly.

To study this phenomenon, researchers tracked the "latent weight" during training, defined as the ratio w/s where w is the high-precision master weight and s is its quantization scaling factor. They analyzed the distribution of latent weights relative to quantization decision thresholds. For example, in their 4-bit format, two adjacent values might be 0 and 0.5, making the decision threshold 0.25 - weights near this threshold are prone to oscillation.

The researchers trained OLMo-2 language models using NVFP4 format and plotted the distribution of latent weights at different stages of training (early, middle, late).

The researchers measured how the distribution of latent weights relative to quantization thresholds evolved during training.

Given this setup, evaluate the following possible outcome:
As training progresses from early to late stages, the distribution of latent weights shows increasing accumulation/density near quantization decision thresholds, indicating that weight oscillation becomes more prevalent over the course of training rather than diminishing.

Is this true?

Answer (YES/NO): YES